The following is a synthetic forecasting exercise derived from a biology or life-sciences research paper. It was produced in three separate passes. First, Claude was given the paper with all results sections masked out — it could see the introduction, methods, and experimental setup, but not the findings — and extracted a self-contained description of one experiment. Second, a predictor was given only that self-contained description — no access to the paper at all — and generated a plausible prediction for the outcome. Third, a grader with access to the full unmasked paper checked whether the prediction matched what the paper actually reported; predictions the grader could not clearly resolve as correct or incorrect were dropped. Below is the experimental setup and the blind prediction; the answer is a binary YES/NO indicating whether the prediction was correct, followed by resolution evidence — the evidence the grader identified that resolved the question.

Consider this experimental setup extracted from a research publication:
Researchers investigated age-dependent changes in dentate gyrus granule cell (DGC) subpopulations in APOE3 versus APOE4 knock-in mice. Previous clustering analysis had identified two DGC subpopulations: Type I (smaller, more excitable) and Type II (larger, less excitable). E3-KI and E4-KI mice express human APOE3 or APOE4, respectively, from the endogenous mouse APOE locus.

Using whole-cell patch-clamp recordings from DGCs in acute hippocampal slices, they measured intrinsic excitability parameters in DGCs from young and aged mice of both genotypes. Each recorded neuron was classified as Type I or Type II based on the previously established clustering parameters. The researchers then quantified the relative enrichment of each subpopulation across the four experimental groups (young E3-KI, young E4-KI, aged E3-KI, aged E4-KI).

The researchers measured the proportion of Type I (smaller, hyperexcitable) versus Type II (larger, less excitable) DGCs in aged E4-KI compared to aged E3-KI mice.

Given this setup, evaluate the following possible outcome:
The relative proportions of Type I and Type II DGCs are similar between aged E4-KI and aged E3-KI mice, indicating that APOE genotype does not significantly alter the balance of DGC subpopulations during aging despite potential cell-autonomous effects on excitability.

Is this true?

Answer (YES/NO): NO